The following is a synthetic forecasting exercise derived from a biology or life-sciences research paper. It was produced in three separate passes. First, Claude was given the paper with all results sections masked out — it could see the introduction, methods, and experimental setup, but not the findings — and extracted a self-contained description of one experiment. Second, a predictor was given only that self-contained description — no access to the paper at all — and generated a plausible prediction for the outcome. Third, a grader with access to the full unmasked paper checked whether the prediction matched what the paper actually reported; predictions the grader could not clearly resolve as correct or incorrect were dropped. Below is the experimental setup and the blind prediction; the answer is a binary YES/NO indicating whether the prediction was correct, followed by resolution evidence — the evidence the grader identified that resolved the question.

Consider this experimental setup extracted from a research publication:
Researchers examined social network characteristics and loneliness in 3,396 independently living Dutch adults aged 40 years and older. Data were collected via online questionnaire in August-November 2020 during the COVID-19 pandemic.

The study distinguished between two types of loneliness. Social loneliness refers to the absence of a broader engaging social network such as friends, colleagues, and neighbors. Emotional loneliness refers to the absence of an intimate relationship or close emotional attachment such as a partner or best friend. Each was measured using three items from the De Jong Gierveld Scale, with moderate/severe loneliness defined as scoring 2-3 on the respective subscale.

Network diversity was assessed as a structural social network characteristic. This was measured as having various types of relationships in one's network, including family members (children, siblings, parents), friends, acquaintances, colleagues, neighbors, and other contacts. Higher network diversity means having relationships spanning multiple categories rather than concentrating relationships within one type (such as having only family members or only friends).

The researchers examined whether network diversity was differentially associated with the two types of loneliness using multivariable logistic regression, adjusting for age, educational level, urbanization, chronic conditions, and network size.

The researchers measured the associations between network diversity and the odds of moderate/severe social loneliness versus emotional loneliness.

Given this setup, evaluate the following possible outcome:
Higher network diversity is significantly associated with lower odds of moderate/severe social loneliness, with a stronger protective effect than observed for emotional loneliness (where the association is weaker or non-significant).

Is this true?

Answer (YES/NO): YES